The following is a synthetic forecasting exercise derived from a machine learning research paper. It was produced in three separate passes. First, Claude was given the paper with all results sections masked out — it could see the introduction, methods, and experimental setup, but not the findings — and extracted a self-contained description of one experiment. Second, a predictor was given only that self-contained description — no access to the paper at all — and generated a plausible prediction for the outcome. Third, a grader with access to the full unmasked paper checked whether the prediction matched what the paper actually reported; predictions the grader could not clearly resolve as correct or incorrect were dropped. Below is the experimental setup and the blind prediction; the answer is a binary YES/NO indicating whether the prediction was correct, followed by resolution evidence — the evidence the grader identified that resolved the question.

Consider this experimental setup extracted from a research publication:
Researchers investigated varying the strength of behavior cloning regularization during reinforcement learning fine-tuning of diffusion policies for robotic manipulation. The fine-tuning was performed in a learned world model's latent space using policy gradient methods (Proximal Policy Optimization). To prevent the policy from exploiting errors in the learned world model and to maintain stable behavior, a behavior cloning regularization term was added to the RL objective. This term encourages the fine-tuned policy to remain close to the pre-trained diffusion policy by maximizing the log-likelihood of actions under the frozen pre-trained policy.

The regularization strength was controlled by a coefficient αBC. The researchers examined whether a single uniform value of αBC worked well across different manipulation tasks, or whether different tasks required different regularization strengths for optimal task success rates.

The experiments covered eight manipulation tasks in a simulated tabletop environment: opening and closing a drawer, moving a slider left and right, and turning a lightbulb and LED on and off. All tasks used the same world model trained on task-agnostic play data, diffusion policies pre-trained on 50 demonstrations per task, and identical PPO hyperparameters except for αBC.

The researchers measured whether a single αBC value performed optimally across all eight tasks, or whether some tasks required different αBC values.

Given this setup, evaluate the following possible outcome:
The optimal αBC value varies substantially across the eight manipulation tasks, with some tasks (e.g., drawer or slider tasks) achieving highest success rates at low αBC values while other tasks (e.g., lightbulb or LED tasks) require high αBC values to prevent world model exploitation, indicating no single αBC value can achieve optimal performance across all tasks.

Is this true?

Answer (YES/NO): NO